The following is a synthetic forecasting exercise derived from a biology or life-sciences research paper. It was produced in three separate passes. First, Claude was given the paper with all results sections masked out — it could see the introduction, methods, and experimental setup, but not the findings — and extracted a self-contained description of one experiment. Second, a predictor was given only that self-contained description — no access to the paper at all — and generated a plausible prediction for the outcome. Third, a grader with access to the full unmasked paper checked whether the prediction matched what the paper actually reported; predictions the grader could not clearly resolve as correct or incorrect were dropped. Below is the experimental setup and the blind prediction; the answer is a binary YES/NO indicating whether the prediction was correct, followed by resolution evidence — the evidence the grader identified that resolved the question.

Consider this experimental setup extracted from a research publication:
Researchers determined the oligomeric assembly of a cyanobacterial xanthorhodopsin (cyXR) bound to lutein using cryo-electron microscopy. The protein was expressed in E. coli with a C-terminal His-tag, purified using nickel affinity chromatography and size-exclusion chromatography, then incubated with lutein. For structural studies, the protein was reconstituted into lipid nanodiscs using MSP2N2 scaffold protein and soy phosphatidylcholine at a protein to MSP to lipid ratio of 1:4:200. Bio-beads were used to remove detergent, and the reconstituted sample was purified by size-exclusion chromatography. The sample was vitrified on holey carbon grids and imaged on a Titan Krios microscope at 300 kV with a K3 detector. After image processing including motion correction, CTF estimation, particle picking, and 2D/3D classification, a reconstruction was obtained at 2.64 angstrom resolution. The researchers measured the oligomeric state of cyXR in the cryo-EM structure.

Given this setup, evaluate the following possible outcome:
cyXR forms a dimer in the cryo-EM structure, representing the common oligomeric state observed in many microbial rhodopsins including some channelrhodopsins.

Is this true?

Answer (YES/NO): NO